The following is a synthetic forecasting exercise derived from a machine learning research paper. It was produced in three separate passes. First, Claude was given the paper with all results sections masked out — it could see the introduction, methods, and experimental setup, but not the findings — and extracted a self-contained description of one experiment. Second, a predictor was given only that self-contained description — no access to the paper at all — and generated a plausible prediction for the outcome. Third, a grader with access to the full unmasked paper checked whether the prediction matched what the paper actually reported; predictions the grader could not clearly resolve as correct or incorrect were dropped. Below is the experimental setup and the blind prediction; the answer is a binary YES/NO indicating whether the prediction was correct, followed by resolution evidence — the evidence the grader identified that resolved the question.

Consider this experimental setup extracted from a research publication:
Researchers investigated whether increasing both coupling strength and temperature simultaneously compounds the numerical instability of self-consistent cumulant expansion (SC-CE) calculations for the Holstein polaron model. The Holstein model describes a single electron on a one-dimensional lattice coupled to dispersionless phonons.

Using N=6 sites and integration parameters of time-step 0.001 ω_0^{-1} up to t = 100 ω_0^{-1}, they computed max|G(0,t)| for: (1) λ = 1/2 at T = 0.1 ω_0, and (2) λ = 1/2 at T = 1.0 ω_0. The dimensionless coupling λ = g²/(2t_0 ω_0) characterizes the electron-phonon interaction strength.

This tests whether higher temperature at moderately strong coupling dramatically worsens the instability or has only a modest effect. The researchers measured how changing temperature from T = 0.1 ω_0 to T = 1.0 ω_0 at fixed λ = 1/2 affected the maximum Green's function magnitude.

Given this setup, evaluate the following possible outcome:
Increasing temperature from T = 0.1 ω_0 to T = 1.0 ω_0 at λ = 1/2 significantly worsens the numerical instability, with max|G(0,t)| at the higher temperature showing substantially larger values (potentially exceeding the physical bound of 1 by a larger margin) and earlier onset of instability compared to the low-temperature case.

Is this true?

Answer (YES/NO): NO